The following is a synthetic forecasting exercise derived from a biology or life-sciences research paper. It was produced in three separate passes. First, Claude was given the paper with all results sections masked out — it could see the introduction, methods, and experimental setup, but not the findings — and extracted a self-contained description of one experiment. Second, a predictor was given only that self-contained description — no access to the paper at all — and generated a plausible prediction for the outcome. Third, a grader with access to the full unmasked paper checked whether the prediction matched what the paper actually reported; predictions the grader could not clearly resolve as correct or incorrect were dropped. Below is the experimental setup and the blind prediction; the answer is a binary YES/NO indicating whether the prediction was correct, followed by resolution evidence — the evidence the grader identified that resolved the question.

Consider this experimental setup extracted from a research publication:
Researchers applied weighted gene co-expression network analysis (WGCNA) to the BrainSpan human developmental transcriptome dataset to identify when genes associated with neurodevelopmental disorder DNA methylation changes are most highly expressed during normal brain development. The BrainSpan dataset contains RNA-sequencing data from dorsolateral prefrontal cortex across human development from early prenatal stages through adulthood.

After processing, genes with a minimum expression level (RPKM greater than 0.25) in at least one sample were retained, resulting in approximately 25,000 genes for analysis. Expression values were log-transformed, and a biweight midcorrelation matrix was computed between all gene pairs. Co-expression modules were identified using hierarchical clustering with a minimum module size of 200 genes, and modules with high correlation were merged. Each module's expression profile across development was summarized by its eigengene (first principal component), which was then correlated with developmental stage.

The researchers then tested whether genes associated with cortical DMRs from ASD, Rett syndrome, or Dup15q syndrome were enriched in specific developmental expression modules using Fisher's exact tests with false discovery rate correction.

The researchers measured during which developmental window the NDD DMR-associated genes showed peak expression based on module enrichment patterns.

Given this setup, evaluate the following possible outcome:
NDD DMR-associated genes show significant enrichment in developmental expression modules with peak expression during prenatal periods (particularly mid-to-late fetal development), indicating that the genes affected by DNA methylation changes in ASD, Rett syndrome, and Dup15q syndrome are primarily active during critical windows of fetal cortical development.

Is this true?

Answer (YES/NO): YES